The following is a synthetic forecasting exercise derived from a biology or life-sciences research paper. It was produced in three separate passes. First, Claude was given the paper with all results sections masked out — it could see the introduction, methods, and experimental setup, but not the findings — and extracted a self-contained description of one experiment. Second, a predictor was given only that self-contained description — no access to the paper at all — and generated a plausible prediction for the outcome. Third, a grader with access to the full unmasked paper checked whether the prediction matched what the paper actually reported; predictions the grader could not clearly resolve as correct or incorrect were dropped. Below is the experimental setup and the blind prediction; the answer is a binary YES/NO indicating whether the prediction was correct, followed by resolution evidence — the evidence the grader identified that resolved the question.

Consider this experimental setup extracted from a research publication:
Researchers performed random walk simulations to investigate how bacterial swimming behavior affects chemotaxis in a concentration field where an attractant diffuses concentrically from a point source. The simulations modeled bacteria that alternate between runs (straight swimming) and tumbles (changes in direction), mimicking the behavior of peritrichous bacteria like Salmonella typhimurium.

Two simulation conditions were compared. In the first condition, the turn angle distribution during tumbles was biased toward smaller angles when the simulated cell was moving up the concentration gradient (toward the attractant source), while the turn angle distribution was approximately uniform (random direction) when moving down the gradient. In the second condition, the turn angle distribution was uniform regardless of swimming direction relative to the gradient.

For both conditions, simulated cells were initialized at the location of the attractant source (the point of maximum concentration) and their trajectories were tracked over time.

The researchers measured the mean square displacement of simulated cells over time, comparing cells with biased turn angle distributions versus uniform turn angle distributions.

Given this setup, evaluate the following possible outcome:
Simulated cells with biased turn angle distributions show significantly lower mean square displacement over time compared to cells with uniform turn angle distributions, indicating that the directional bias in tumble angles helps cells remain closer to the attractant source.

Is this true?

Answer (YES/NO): YES